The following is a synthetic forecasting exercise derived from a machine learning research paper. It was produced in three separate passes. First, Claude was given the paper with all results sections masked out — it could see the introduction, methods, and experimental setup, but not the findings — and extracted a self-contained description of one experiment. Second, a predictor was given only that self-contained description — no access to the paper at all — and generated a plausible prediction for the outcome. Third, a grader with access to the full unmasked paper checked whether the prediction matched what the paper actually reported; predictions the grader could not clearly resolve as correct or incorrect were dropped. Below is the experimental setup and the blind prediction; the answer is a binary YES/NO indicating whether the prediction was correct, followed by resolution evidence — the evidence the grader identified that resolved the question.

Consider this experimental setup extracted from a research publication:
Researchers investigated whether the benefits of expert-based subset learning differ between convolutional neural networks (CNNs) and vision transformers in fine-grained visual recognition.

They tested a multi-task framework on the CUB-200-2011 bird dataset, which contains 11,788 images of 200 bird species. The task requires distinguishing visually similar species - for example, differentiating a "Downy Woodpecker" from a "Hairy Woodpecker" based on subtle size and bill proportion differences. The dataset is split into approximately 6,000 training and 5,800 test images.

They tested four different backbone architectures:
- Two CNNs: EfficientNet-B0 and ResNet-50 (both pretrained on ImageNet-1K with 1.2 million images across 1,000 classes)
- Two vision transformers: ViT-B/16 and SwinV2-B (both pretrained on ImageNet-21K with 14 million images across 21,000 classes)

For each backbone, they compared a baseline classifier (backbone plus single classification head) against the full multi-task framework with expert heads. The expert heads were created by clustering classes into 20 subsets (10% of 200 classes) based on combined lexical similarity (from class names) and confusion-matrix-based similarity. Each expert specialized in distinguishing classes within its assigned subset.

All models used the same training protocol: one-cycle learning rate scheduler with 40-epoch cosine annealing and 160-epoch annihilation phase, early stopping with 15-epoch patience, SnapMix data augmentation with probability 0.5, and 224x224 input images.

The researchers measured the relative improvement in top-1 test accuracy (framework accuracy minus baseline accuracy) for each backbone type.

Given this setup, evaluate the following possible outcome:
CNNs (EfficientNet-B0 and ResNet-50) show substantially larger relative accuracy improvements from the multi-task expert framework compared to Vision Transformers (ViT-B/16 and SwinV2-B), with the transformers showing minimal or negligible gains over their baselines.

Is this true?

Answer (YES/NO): NO